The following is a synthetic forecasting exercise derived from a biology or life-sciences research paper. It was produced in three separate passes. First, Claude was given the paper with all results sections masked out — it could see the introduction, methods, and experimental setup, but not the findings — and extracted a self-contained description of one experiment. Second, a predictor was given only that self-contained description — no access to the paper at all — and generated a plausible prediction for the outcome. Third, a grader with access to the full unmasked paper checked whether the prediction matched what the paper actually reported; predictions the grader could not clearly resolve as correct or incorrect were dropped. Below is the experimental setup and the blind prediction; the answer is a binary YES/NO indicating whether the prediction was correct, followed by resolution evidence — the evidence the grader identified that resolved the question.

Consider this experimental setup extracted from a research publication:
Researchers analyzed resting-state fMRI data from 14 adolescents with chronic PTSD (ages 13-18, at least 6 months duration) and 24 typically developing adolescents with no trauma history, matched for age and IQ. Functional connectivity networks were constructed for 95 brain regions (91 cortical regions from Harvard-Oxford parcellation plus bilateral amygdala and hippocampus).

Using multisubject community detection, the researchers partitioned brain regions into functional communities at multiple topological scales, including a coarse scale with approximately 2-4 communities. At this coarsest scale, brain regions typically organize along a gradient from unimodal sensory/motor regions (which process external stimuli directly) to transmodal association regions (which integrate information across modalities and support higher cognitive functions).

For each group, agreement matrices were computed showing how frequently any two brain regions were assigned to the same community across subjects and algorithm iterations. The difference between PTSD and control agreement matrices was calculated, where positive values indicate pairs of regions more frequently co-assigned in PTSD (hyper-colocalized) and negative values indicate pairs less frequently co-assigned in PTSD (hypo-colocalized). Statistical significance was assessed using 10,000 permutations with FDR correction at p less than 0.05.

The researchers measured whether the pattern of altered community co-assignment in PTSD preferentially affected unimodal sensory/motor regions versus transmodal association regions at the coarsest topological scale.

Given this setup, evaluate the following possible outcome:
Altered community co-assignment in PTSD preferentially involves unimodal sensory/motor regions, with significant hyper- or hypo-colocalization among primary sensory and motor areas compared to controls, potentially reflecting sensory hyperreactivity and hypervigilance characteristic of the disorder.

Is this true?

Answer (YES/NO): NO